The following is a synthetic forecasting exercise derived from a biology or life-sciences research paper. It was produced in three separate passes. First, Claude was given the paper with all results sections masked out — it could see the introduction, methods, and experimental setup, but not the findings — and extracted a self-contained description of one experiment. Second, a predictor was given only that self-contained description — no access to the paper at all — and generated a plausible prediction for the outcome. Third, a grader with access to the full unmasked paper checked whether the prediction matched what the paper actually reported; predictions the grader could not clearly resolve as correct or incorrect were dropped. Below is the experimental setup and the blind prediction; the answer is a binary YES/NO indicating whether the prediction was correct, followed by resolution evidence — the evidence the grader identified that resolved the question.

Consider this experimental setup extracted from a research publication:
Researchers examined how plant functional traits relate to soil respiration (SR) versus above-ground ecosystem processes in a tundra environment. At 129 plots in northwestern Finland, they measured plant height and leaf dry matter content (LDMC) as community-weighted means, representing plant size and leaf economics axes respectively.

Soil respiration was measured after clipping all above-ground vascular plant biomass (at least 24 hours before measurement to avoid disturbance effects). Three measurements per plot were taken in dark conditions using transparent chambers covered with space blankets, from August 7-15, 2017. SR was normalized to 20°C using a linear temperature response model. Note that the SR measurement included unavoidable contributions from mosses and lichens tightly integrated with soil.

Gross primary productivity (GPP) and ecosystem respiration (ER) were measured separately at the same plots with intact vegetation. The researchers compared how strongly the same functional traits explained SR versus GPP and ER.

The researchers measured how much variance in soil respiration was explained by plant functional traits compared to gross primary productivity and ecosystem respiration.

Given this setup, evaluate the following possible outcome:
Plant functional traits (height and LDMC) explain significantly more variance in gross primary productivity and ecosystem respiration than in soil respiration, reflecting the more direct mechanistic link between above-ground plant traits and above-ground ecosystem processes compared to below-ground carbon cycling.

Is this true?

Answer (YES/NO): NO